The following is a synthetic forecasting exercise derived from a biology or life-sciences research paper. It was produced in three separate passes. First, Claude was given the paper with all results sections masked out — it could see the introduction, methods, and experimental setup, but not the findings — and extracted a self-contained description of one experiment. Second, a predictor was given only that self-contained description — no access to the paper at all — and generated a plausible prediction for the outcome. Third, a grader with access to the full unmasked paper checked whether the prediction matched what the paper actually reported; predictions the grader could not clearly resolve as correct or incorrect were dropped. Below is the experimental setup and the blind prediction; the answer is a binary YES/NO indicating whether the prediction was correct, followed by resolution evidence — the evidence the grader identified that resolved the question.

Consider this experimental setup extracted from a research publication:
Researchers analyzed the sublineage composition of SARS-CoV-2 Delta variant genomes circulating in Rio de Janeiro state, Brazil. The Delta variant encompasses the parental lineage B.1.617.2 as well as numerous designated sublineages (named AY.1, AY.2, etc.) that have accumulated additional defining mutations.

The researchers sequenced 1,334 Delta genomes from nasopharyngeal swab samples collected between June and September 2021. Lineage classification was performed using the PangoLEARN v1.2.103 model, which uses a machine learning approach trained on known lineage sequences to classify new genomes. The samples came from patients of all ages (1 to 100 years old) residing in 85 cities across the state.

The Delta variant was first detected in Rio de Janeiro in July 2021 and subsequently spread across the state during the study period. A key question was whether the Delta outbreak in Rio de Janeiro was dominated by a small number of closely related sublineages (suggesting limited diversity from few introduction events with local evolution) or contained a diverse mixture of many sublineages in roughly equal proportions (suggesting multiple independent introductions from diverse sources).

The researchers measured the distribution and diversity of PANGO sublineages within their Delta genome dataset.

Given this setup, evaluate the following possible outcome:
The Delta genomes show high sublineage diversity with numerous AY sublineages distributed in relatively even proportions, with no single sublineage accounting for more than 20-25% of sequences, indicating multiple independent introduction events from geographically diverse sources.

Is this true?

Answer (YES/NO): NO